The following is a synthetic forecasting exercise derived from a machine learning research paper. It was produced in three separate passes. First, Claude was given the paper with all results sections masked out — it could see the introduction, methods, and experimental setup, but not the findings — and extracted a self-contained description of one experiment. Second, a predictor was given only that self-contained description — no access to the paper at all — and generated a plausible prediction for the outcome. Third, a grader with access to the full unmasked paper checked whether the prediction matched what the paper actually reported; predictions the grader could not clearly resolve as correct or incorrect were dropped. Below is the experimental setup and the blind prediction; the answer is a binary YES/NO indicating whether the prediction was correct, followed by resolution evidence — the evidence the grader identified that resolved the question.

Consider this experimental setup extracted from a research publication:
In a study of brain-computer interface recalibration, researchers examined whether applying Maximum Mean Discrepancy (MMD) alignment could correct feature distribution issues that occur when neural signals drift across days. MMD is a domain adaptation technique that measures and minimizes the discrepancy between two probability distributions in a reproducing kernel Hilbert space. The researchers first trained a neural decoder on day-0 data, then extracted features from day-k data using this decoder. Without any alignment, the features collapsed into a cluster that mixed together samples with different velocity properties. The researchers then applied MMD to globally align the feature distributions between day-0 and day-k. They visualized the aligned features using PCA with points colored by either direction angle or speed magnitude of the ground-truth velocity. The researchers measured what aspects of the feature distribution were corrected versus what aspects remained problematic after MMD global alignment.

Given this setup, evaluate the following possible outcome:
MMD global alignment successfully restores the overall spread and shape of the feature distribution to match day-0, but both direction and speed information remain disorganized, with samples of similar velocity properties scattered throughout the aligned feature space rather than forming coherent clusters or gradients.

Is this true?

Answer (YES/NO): NO